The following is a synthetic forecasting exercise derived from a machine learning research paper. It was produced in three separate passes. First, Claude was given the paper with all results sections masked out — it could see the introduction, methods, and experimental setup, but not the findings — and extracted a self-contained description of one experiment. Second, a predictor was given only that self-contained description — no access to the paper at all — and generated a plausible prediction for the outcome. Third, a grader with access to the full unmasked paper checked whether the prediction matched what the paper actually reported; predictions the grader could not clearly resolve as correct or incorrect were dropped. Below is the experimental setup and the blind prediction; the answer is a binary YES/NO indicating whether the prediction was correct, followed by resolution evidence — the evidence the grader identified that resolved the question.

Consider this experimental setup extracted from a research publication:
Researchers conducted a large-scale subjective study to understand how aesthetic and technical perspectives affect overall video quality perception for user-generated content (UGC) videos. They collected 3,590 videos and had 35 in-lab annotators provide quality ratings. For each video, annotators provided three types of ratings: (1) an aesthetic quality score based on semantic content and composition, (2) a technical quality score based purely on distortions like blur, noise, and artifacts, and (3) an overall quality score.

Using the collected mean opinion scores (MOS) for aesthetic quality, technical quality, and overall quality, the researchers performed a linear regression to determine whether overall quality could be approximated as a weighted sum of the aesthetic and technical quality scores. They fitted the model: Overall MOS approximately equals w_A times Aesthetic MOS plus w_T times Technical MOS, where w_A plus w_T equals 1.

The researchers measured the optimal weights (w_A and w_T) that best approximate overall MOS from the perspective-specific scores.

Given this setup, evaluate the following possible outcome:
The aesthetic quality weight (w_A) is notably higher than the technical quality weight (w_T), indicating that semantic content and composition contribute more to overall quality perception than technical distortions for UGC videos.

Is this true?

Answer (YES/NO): NO